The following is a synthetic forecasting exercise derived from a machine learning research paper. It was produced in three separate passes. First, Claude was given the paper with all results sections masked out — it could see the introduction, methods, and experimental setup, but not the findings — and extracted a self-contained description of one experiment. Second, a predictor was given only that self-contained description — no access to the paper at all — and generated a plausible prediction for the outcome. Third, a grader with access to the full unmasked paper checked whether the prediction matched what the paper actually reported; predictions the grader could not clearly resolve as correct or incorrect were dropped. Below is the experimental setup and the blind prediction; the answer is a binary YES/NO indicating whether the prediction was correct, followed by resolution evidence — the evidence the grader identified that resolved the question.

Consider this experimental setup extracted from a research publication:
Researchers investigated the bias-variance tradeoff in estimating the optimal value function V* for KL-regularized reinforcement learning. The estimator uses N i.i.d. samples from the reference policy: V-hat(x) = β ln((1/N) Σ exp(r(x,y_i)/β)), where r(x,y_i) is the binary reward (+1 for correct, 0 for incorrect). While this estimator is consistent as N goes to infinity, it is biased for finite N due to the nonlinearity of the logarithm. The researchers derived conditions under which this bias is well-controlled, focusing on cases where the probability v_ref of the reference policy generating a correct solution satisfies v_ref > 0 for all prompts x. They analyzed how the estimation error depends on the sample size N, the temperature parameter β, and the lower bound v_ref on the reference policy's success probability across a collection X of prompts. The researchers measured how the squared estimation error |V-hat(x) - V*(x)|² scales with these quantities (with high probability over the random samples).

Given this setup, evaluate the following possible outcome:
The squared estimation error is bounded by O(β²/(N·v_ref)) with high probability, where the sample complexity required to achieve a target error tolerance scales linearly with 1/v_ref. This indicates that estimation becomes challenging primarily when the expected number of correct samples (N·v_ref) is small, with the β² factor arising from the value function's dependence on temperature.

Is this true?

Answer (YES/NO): NO